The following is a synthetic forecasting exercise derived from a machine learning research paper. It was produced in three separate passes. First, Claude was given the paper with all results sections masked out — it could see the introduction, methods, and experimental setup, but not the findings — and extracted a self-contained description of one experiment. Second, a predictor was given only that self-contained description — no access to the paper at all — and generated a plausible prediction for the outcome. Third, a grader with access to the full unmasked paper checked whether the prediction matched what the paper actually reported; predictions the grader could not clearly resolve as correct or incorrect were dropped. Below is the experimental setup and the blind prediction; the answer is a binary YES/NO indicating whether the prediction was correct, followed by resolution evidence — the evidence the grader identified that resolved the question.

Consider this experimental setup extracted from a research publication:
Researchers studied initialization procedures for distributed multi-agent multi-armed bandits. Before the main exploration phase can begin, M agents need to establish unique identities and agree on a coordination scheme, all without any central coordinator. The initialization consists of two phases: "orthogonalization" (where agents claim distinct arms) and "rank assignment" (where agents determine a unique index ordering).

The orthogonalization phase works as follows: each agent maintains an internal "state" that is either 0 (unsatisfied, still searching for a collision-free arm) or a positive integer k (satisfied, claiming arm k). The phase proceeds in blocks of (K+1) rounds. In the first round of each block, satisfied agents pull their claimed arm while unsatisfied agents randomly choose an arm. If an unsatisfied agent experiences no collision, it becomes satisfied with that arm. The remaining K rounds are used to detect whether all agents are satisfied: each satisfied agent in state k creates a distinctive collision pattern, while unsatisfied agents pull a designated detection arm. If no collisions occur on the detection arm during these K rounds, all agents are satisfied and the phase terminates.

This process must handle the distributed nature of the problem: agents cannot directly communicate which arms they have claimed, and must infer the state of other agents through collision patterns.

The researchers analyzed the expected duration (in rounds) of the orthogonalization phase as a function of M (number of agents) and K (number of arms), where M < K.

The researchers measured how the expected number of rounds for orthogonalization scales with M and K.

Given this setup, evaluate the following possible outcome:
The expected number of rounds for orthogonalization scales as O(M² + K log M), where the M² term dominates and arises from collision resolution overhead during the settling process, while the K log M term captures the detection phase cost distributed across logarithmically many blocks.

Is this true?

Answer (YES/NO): NO